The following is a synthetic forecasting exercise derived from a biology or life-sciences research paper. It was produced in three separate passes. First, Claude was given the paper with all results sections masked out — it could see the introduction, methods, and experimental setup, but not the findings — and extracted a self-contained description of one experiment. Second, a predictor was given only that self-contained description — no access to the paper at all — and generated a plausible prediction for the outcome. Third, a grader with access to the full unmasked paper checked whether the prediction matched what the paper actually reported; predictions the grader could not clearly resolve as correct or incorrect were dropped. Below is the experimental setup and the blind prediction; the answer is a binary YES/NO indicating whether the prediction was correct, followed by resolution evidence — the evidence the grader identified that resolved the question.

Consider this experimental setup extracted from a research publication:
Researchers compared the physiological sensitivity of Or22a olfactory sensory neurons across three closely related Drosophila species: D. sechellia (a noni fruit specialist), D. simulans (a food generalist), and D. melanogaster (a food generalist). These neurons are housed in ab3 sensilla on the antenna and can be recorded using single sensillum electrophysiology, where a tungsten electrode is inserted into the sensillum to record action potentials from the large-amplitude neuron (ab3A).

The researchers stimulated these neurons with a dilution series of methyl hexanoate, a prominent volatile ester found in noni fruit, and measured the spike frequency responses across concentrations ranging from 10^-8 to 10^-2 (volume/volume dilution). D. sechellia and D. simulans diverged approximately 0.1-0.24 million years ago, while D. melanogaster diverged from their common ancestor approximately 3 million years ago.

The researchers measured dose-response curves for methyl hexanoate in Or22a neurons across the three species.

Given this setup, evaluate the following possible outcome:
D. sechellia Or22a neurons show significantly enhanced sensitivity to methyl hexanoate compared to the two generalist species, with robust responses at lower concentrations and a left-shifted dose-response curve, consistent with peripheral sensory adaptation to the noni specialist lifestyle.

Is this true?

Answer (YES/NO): NO